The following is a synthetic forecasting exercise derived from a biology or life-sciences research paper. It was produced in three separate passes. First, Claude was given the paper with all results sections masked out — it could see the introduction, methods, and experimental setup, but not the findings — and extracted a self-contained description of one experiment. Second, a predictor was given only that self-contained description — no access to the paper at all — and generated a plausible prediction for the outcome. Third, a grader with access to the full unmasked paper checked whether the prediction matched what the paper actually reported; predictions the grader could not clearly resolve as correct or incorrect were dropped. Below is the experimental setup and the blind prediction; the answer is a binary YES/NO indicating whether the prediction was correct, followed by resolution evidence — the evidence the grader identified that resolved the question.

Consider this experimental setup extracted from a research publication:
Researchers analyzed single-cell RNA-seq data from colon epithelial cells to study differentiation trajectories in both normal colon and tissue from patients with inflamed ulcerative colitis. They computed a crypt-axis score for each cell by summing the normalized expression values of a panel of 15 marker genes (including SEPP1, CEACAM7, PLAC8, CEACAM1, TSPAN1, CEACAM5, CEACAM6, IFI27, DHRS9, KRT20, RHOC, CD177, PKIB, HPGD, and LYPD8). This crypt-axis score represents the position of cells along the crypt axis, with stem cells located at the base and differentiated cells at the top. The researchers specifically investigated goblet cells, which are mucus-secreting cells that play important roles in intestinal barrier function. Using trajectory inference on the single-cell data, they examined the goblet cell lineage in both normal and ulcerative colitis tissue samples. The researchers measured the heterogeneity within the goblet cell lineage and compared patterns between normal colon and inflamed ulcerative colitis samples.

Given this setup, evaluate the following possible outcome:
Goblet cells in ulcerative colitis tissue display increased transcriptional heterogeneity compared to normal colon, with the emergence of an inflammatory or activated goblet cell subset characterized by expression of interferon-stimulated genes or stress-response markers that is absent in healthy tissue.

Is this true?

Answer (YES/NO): YES